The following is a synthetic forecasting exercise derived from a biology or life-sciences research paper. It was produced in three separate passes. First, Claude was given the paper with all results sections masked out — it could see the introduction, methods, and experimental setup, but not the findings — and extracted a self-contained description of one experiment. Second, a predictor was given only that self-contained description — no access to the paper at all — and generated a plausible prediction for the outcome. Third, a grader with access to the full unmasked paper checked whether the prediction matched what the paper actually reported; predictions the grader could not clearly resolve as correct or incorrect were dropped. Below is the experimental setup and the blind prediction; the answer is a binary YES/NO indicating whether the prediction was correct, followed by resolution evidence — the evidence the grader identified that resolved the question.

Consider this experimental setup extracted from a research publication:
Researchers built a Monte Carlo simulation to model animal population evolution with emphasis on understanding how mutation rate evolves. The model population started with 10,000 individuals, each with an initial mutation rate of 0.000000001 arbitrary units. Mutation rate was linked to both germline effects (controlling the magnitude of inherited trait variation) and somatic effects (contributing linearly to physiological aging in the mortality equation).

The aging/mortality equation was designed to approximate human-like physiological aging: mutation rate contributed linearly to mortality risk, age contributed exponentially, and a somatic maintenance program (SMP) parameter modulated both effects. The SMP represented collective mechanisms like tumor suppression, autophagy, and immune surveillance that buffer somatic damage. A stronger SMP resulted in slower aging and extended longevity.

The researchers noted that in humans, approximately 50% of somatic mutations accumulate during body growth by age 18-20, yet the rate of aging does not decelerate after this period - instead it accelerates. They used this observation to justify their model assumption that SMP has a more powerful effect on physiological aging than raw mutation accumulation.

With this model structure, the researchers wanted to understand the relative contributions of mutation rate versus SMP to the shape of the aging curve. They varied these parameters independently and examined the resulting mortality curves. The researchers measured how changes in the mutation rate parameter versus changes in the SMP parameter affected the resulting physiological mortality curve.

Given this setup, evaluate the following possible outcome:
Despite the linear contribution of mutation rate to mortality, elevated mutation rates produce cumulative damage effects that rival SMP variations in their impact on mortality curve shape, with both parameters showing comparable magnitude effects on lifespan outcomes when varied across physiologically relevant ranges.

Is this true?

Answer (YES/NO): NO